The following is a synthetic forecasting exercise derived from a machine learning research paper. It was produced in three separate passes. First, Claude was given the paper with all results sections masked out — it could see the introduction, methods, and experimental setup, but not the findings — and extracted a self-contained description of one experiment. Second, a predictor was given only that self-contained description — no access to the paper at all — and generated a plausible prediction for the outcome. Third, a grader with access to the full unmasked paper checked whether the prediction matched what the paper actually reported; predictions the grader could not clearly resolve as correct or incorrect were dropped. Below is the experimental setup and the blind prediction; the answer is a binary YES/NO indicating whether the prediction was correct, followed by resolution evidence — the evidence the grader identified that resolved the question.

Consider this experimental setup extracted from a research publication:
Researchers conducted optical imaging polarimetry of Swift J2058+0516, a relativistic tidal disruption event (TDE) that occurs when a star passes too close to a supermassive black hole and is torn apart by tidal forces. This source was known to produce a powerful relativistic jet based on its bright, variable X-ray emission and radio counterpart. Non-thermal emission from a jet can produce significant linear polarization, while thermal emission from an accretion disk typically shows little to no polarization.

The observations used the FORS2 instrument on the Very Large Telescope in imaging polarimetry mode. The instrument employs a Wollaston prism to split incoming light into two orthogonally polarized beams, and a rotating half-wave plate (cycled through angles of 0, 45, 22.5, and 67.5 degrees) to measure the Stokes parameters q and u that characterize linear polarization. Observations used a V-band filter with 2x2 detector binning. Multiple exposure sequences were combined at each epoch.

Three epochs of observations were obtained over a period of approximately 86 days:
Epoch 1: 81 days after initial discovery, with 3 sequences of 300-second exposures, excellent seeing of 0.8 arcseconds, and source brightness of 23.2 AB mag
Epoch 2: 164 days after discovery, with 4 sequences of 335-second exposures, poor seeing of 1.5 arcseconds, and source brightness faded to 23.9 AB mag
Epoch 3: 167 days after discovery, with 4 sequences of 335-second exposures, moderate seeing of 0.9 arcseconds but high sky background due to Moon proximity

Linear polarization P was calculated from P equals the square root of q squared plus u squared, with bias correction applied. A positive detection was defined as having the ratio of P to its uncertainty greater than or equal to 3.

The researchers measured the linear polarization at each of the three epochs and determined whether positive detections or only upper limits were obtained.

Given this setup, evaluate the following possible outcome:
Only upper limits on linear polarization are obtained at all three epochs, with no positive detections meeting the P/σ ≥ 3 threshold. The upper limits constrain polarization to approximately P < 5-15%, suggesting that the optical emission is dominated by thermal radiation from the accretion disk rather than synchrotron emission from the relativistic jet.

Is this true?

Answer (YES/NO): NO